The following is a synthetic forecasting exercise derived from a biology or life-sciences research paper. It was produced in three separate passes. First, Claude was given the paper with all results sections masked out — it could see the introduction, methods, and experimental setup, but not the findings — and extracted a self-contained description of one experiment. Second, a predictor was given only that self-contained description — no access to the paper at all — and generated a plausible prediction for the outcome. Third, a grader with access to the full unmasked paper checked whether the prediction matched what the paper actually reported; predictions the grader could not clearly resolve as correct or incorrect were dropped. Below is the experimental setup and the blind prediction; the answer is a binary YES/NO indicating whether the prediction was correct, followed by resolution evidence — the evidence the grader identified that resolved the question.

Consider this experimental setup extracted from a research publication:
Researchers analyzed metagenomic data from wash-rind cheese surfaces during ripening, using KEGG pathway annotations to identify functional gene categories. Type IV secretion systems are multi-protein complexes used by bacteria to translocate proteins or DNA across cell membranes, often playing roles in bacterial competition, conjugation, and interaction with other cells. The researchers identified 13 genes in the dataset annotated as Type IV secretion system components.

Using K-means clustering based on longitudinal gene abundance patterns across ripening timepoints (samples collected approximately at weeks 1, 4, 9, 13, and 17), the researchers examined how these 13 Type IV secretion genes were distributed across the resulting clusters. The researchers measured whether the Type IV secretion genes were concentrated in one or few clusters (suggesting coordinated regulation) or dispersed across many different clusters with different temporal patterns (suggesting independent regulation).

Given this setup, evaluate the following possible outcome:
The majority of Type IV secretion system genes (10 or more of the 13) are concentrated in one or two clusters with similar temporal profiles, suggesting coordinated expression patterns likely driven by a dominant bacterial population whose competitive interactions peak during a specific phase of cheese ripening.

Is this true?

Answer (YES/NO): YES